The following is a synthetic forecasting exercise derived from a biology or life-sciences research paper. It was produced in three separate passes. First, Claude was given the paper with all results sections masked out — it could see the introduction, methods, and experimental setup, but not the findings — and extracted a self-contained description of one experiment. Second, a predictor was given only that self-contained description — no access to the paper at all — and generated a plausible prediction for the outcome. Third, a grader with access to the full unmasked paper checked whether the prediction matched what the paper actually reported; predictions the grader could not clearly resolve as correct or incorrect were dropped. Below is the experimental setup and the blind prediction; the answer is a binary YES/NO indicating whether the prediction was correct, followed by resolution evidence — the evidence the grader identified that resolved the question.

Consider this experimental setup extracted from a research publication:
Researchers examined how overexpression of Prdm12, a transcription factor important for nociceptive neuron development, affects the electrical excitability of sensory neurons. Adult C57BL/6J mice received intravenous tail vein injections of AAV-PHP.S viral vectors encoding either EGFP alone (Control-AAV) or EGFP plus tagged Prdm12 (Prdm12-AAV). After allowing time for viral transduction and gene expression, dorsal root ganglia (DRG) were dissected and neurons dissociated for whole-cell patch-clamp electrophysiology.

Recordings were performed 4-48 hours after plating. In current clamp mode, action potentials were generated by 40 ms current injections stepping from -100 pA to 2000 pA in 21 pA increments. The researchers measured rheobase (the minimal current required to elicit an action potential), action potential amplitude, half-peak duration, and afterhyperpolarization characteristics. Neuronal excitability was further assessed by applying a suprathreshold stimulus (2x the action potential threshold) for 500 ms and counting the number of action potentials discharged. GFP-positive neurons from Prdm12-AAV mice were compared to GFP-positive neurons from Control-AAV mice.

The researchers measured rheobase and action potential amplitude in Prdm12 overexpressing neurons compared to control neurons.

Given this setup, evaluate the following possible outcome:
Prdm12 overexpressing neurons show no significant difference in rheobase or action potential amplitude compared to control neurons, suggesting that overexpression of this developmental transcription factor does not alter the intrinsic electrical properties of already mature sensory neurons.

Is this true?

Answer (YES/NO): NO